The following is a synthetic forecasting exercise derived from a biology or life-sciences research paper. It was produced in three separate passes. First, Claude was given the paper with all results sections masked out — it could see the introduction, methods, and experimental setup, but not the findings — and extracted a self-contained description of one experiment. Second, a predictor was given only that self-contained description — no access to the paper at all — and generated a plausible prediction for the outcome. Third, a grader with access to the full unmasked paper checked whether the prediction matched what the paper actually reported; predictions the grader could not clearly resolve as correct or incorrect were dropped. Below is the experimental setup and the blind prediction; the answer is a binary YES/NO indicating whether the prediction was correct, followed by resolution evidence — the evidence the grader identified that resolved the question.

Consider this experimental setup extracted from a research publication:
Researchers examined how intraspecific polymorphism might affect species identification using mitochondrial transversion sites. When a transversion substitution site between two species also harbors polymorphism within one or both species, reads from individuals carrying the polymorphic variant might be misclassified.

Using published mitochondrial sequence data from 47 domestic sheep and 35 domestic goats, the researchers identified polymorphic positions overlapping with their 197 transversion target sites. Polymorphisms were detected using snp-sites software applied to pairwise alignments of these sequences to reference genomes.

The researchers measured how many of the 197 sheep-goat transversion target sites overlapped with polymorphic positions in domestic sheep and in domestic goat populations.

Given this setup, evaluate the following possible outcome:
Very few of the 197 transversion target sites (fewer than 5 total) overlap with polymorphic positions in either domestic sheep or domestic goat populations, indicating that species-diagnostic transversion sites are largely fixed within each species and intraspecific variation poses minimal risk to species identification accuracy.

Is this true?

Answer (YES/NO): NO